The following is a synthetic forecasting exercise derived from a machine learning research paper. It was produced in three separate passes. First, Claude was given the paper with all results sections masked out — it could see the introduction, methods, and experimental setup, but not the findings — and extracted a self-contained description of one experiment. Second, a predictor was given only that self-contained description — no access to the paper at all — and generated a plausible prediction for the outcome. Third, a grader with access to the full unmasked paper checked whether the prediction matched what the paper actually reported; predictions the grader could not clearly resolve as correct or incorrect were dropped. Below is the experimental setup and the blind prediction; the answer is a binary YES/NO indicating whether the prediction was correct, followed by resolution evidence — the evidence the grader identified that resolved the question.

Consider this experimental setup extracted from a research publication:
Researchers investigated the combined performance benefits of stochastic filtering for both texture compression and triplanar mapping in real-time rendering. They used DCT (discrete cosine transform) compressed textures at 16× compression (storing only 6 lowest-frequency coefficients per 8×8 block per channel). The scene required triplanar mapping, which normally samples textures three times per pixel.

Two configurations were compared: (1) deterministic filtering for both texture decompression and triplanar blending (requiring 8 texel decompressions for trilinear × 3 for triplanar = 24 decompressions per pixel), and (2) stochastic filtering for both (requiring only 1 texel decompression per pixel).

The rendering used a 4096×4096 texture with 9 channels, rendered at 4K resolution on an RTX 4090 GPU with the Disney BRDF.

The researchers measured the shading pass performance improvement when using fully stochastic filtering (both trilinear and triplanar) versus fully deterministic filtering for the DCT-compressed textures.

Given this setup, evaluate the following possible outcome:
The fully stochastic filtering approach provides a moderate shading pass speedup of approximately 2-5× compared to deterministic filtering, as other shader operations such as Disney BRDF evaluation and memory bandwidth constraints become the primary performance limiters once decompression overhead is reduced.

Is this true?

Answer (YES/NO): NO